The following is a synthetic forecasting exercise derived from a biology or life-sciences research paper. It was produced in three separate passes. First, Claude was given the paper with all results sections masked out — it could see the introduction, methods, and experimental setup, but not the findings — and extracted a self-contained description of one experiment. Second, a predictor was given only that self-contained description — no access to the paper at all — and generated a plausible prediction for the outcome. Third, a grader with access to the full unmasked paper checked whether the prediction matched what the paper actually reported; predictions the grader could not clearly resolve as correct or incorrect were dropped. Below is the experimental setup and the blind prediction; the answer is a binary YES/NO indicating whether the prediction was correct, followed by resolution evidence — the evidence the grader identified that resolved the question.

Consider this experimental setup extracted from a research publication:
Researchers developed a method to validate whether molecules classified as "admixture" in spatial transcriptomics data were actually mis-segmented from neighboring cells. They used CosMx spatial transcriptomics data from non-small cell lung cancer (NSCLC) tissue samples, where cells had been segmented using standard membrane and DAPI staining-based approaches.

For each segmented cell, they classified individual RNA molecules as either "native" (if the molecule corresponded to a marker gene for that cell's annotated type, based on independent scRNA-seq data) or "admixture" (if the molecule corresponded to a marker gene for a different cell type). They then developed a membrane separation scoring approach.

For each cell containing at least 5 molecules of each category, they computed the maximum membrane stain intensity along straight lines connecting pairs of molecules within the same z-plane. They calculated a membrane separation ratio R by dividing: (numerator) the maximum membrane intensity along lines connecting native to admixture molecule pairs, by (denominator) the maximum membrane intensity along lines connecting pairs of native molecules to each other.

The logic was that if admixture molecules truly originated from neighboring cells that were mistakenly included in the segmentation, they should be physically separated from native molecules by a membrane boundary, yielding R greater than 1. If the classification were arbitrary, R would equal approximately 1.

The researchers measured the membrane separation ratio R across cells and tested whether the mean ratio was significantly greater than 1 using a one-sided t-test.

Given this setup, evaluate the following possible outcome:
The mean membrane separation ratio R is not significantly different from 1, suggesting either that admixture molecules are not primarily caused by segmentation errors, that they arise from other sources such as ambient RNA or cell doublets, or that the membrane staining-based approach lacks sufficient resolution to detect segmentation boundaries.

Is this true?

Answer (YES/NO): NO